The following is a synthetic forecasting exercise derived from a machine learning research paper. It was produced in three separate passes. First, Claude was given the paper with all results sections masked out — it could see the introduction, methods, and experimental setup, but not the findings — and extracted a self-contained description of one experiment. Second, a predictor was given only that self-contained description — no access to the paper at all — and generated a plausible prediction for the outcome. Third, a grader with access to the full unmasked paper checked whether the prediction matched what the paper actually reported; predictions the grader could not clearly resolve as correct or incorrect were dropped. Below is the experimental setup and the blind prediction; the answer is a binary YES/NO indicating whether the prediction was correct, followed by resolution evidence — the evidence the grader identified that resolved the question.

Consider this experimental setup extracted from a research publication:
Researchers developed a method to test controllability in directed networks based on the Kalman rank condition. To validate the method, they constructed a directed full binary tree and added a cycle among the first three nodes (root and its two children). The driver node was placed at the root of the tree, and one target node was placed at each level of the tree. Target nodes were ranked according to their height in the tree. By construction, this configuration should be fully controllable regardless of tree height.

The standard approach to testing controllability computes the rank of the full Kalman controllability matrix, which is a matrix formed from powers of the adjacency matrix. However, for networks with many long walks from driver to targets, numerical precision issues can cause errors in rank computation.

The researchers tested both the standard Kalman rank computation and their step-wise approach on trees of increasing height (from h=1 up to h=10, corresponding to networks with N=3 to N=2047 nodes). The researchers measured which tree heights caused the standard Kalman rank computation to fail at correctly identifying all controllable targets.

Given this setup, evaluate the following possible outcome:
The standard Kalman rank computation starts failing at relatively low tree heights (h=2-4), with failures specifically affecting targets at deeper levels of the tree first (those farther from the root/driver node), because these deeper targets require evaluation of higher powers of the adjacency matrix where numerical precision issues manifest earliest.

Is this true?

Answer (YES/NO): NO